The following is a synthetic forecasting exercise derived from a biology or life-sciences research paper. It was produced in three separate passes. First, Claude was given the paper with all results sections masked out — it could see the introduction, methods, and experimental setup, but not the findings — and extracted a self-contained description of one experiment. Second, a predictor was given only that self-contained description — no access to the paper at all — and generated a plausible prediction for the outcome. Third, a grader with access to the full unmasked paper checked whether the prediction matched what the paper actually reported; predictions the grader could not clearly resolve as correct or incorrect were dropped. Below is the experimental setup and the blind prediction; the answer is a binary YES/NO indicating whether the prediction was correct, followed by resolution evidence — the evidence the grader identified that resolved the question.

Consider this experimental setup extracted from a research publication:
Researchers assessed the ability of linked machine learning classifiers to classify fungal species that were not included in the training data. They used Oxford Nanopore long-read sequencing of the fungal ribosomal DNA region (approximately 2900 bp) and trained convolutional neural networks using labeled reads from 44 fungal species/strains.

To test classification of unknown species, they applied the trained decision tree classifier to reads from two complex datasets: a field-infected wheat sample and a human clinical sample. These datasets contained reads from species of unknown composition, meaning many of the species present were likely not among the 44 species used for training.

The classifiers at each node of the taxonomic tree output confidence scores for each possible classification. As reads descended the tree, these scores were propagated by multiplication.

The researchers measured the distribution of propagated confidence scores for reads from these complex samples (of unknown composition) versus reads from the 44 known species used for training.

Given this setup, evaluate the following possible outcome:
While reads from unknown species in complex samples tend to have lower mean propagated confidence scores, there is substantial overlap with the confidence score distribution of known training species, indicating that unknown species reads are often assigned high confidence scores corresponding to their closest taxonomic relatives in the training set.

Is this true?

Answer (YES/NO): NO